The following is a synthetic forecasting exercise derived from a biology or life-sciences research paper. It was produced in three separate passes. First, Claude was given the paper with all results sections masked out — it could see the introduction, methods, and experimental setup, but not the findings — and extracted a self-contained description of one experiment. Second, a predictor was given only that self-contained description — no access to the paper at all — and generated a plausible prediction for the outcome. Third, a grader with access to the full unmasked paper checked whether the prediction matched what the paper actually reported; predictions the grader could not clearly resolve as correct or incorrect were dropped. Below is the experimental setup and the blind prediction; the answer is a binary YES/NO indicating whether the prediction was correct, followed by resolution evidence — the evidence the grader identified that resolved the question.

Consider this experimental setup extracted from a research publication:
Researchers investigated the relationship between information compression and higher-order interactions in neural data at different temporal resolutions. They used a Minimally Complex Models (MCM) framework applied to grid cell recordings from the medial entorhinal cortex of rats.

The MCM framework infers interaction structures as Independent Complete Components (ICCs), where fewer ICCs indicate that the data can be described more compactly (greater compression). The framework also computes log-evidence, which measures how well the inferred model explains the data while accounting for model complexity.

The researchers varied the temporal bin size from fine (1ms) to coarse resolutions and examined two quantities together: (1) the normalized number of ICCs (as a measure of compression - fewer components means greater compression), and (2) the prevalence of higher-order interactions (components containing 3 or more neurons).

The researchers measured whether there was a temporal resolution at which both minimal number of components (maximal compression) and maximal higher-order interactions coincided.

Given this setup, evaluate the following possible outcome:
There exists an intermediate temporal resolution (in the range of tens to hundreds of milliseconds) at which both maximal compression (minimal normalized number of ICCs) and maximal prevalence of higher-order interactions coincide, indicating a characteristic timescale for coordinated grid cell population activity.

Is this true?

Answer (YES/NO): YES